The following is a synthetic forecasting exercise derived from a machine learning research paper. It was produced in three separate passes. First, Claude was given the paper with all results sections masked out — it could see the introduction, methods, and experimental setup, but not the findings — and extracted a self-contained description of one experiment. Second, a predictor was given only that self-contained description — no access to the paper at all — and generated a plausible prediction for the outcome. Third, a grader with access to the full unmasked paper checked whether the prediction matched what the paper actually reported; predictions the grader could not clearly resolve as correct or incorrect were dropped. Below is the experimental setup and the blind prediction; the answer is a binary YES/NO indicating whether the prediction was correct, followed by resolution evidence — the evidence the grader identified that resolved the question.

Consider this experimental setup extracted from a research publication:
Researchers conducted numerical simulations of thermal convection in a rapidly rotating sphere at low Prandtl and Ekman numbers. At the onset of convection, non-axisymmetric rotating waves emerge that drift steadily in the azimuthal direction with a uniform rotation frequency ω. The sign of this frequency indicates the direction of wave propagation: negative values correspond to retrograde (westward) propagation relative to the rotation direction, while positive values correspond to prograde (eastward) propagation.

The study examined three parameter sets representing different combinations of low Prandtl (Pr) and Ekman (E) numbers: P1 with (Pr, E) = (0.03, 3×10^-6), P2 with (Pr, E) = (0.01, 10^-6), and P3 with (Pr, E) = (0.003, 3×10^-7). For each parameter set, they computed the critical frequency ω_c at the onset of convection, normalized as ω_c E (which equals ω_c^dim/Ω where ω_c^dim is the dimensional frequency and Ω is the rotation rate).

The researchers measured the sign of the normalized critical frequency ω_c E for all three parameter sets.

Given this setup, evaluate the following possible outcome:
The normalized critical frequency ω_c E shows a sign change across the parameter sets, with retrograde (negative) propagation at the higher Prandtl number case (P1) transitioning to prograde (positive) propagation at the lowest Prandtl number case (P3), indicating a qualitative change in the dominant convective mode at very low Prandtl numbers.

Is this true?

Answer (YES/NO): NO